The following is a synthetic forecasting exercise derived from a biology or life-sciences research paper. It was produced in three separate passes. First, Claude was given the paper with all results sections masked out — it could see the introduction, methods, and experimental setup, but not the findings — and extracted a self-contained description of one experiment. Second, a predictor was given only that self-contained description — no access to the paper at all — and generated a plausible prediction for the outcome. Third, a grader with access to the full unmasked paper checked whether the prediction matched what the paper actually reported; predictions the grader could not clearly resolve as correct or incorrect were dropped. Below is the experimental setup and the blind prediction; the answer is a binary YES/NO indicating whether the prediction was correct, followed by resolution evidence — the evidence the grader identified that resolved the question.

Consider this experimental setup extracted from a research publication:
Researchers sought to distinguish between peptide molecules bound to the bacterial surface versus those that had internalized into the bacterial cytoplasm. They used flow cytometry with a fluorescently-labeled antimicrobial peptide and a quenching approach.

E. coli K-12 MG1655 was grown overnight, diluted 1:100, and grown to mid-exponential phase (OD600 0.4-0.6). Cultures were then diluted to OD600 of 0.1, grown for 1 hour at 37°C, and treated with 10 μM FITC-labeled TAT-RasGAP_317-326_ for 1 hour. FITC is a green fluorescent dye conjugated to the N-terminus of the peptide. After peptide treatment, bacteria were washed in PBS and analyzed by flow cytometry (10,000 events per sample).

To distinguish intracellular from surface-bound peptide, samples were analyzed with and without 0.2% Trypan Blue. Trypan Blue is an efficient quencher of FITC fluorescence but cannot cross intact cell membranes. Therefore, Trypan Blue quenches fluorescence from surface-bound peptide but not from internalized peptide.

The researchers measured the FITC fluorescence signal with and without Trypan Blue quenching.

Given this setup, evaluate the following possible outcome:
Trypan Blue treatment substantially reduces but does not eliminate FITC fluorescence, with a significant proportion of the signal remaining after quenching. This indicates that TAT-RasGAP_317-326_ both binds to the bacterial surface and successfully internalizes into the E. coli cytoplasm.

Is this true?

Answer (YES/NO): YES